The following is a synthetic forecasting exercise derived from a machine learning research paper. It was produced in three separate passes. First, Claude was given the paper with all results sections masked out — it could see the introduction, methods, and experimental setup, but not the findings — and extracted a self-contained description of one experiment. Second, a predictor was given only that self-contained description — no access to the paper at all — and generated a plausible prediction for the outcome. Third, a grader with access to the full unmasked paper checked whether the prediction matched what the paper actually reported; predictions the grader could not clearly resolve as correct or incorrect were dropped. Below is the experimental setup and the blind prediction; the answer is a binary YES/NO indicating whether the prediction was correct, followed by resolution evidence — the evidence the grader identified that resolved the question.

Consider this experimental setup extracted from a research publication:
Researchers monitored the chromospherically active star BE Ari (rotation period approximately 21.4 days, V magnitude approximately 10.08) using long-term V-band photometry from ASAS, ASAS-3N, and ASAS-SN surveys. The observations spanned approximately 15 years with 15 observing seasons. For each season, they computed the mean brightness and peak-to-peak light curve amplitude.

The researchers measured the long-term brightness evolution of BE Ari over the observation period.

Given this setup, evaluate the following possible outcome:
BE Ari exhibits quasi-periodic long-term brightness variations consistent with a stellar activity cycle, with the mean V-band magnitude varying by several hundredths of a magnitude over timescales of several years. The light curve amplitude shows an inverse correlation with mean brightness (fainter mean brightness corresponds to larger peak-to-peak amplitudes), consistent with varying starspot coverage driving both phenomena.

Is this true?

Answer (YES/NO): NO